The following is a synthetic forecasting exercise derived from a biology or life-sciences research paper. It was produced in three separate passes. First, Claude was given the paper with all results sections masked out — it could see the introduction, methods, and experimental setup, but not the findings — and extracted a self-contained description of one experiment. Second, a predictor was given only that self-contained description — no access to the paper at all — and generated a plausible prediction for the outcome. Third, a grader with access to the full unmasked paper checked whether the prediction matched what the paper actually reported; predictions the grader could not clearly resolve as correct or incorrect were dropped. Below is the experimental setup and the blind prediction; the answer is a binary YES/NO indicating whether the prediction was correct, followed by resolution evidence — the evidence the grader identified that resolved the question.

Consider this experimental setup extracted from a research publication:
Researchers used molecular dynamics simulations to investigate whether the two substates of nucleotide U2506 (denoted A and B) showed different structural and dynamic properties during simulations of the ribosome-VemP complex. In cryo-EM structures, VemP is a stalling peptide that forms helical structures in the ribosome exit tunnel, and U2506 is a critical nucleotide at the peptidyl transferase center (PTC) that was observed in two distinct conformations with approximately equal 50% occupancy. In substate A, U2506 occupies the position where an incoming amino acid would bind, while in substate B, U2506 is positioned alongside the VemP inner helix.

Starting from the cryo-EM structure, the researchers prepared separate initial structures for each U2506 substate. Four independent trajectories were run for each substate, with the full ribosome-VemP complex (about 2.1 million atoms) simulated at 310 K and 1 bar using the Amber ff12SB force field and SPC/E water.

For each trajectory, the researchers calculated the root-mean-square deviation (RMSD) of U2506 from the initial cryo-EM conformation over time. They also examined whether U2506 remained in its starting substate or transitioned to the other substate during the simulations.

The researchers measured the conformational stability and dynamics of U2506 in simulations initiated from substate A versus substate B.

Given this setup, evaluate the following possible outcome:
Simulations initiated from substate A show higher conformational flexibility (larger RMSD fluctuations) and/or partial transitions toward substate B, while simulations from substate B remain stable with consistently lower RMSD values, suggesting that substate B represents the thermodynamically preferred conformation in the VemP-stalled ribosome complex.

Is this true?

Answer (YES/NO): NO